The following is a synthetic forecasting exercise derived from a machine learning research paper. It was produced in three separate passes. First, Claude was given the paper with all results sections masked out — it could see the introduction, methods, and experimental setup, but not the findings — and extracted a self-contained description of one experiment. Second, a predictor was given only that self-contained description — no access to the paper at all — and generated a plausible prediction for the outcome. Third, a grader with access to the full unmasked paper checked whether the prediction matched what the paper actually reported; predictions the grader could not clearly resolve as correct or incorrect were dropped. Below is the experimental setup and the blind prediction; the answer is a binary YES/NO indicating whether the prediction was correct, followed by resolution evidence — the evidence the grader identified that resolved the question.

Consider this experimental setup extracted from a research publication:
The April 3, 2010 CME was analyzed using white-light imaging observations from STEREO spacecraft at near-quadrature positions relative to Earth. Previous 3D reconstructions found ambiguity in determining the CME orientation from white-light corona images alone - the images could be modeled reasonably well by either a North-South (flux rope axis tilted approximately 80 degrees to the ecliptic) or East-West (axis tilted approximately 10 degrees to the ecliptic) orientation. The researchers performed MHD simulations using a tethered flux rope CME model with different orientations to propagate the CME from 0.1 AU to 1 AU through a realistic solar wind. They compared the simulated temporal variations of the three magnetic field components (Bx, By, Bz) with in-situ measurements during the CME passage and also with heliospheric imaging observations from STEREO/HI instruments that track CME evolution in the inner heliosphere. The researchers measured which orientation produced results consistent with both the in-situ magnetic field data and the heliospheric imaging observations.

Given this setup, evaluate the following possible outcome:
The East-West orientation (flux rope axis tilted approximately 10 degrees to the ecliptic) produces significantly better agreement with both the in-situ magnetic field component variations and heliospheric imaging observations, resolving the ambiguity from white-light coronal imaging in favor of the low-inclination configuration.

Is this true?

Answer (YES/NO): YES